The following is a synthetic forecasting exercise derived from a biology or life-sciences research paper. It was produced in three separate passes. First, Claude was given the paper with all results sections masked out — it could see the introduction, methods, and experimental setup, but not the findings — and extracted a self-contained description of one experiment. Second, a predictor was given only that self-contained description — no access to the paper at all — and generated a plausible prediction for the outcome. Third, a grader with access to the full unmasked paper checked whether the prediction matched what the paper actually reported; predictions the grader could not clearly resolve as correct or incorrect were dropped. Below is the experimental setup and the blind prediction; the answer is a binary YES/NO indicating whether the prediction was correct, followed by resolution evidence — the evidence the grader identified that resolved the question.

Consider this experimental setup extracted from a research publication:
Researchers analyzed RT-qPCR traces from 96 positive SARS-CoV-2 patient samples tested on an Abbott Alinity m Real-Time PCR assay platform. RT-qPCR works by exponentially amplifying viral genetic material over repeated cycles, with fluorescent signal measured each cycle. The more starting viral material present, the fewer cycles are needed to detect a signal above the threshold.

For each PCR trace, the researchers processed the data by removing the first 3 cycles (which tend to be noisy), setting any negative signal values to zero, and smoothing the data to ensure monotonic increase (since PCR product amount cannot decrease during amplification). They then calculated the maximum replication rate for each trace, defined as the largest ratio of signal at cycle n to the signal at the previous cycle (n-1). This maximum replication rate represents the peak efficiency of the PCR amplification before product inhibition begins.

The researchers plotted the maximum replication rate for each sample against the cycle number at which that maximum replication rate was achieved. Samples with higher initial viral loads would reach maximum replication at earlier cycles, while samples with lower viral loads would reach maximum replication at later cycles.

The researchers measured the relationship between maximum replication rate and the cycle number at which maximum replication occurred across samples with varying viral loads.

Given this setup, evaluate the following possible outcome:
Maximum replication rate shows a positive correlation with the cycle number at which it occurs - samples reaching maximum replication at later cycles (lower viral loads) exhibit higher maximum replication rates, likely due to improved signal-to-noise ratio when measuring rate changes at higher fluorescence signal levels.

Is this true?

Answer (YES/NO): NO